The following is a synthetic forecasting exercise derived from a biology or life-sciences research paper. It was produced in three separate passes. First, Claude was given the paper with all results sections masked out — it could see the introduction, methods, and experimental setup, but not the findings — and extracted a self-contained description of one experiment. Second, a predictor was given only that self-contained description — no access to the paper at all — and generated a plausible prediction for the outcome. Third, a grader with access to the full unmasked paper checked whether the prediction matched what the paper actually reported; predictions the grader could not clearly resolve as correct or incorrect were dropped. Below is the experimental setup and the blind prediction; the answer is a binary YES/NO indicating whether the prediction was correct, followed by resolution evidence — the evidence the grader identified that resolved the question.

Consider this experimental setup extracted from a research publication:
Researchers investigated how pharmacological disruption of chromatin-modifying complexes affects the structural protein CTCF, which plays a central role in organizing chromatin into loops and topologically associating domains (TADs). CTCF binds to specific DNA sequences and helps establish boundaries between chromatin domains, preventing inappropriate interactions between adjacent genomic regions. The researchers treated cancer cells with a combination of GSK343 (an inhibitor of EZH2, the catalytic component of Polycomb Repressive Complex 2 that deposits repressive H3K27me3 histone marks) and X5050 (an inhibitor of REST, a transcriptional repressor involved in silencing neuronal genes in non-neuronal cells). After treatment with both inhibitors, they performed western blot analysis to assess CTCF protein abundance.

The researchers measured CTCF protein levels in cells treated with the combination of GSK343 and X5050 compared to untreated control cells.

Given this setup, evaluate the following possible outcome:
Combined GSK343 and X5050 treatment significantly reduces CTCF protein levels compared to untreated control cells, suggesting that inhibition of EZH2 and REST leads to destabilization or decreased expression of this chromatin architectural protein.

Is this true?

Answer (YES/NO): YES